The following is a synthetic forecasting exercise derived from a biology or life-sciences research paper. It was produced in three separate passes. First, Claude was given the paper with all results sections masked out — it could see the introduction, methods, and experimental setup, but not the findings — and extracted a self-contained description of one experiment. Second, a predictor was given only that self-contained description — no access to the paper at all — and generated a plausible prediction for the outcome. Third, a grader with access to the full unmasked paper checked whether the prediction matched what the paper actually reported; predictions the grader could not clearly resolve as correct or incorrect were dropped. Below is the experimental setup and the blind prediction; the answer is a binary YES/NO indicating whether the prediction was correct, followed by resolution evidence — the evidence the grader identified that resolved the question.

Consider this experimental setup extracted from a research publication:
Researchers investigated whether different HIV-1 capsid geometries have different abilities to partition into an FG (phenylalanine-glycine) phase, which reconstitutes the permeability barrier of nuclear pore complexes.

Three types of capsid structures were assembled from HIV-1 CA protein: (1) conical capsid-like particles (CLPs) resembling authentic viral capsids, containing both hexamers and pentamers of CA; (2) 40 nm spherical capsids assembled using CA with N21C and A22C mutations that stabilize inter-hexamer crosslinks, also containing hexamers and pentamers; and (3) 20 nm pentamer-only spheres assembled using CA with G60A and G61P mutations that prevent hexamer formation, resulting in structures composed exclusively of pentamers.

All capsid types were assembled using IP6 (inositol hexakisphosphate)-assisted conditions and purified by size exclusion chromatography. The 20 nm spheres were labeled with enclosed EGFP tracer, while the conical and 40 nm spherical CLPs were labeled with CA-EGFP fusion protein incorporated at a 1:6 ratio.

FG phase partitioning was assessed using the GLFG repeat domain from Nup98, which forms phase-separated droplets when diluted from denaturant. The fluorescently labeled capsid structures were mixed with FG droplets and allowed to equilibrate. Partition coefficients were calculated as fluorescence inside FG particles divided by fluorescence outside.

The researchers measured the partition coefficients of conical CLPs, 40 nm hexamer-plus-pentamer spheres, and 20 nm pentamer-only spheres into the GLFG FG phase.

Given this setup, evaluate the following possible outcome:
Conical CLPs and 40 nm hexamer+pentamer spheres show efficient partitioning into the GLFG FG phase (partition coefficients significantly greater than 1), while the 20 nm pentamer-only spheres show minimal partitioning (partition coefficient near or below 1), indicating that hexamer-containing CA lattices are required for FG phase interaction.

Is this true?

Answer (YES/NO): NO